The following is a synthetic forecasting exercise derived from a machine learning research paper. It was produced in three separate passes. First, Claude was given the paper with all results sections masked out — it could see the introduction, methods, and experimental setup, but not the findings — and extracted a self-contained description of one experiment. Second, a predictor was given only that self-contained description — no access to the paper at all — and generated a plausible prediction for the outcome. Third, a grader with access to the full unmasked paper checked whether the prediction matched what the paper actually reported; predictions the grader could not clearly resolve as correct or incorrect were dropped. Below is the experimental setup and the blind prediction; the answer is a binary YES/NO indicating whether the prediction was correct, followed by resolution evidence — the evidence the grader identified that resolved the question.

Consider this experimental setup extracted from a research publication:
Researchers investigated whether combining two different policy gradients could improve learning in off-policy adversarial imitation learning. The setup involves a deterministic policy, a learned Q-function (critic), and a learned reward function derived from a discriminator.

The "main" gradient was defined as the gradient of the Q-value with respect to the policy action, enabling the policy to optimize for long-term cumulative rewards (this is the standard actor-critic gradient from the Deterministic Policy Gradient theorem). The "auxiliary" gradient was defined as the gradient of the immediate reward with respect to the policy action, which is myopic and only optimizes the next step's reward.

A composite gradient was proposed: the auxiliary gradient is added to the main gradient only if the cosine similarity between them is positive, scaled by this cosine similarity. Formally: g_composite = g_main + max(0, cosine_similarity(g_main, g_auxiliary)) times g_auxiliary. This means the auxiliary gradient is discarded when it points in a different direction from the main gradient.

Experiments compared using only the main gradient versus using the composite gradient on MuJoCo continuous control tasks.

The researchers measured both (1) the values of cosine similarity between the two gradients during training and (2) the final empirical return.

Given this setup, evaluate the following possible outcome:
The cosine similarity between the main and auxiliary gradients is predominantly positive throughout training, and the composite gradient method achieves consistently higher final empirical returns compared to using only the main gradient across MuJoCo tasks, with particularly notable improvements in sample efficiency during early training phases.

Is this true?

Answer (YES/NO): NO